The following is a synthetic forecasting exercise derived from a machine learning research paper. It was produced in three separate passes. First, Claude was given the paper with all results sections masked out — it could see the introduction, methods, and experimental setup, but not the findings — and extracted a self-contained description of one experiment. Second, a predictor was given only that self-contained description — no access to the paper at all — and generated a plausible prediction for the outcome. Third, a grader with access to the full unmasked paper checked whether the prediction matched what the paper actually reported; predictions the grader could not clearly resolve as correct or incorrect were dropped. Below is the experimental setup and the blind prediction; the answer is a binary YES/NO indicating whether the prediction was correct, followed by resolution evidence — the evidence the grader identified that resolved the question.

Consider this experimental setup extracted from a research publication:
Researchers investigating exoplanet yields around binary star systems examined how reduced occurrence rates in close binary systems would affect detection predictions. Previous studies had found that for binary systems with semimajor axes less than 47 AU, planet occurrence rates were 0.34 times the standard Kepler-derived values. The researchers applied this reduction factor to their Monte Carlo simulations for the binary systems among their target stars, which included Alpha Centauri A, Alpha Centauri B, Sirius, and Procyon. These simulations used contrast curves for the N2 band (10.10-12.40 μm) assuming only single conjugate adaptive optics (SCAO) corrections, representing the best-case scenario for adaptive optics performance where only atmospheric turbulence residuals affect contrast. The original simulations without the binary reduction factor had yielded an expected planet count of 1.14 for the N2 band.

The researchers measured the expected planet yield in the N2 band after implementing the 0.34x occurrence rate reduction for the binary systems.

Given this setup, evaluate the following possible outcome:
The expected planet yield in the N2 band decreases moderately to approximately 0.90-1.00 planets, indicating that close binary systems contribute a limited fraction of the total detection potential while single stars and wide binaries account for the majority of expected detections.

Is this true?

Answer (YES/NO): NO